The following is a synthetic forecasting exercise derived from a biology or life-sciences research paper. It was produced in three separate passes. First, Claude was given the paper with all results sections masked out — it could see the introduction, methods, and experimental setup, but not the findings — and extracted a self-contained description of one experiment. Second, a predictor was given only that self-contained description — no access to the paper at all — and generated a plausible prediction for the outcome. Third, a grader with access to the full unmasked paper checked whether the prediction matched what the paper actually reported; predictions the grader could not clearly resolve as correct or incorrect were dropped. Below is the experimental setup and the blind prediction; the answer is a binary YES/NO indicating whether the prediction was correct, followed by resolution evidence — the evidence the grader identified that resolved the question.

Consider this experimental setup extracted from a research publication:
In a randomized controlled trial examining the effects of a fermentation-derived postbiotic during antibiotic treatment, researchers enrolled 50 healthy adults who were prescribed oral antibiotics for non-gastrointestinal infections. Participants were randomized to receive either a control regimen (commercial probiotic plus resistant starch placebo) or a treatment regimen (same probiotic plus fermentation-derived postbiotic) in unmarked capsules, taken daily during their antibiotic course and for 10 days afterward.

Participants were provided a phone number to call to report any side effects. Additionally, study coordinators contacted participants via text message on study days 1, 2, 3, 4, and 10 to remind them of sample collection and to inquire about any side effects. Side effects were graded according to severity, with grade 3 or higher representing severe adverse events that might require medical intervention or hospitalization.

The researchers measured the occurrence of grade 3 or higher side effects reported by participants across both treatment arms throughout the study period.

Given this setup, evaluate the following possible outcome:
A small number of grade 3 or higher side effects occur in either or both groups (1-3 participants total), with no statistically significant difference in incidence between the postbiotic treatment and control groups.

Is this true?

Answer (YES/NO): NO